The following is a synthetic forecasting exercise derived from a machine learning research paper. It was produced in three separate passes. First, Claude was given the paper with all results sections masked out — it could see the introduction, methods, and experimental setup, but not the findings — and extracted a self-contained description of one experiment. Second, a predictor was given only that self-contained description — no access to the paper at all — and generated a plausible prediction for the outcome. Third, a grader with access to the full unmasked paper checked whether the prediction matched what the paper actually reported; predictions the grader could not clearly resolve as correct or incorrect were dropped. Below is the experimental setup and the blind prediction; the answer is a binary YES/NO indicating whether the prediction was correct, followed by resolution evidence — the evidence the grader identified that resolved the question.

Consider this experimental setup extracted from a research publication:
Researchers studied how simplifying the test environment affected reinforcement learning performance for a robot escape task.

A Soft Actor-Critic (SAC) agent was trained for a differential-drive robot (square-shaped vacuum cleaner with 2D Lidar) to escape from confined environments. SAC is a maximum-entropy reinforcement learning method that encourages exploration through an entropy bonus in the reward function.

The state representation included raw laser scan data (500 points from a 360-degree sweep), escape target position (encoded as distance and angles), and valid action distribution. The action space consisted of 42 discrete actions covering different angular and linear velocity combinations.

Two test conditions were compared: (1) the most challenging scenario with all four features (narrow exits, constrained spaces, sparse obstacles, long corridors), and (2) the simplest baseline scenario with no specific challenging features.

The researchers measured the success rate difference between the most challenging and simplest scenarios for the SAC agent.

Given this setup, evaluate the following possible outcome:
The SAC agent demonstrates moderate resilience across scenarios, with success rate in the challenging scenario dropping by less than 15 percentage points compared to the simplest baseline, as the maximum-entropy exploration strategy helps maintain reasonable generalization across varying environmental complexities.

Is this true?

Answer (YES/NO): NO